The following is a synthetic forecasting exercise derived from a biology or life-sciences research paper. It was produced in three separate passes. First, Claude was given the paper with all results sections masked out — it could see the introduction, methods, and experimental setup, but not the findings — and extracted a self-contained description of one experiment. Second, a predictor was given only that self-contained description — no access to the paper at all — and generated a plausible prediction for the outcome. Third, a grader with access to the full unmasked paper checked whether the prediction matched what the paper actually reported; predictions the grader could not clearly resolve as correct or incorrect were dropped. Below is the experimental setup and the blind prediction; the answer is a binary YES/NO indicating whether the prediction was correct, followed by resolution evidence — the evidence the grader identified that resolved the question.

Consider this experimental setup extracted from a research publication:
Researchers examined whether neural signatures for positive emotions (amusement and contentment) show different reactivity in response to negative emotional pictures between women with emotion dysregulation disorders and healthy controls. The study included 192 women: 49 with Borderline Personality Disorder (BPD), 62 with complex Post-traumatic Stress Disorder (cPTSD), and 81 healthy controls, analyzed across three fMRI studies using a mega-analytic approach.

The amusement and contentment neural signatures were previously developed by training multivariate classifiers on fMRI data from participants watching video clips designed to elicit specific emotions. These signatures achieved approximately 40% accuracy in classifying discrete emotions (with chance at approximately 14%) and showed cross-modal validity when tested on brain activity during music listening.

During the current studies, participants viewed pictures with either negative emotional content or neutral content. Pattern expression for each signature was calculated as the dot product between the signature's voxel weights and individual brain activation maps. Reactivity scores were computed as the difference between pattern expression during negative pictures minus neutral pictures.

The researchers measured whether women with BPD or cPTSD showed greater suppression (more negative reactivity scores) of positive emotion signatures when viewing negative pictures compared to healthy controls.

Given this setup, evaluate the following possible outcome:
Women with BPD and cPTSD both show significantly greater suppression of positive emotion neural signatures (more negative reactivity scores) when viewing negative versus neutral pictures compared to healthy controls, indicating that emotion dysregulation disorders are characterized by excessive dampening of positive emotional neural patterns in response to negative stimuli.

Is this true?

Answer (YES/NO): NO